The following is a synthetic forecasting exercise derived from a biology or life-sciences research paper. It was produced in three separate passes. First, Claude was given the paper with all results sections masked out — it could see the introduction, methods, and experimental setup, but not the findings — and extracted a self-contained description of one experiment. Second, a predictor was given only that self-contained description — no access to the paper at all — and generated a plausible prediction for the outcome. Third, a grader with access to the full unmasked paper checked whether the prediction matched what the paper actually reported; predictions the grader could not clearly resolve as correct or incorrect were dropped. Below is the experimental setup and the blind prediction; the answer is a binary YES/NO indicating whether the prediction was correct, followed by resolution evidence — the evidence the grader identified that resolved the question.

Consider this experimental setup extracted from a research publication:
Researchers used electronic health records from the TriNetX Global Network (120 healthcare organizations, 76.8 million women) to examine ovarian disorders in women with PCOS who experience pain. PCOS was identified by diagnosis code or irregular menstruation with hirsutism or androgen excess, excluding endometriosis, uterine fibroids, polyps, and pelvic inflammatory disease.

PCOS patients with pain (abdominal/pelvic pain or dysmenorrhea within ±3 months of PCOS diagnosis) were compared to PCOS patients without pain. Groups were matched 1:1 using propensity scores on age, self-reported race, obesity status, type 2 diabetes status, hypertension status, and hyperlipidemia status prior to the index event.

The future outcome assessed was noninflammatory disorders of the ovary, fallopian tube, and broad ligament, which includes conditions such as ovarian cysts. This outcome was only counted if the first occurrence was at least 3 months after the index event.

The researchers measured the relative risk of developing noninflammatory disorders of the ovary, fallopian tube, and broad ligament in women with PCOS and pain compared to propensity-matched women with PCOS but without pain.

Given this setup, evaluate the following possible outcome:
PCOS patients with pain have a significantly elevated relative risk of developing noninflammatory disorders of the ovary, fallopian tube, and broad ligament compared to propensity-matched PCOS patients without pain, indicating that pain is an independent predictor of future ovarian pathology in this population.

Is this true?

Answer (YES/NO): YES